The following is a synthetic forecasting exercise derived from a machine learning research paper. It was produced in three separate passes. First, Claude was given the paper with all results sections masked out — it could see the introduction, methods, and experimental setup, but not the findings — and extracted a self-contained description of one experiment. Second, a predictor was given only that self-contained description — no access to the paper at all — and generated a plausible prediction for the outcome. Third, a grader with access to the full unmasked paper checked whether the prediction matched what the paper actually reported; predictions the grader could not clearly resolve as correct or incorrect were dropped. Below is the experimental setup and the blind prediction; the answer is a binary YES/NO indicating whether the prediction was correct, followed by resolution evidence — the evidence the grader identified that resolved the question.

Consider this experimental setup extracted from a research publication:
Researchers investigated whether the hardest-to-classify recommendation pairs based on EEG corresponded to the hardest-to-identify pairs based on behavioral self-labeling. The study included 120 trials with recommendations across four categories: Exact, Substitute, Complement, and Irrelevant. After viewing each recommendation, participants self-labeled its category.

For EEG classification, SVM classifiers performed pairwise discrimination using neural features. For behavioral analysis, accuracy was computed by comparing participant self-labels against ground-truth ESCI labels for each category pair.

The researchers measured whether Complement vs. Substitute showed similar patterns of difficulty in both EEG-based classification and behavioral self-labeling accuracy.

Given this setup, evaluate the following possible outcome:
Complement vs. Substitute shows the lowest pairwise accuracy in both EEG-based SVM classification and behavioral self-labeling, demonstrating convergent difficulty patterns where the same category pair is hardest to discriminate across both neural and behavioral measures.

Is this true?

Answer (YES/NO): NO